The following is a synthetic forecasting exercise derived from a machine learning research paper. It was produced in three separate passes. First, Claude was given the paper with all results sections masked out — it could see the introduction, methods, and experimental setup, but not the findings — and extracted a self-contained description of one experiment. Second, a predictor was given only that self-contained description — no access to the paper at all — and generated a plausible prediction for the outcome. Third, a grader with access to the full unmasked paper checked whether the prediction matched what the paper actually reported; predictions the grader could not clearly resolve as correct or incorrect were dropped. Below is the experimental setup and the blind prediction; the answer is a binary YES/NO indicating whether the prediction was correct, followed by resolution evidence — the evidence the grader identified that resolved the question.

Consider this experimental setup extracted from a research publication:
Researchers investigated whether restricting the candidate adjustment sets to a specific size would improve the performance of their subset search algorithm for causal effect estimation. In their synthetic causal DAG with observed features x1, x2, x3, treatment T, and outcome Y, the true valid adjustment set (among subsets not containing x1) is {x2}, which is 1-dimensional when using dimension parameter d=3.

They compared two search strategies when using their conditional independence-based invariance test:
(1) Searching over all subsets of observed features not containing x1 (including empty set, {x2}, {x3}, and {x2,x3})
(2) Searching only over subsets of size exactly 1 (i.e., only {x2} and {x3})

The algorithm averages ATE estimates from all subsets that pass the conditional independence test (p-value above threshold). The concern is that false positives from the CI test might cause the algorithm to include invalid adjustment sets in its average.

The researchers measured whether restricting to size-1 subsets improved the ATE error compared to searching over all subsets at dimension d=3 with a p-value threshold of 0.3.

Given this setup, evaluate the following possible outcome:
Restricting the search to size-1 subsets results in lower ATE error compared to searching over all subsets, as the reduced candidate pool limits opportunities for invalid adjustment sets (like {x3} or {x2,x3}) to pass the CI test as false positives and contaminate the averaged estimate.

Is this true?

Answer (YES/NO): YES